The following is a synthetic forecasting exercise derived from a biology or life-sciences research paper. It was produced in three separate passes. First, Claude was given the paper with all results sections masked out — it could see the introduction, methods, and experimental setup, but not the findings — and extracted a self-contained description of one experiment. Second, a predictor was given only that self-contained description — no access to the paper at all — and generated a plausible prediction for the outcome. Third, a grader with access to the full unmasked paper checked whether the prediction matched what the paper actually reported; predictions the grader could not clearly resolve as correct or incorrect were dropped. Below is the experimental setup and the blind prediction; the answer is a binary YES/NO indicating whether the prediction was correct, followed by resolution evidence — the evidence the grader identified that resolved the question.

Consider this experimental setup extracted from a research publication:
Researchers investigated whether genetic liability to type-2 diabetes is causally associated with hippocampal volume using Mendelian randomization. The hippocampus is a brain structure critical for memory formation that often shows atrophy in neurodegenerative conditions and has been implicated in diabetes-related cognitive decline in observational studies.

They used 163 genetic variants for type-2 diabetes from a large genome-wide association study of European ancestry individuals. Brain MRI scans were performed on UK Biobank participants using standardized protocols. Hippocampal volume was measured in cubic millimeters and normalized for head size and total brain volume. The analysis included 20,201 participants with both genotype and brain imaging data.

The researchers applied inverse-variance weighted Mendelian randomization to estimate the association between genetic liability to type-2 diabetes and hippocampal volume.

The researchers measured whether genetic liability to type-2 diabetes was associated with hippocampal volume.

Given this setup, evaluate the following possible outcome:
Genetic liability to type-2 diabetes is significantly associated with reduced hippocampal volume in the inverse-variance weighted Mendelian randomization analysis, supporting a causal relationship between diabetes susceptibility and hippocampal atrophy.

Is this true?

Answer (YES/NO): NO